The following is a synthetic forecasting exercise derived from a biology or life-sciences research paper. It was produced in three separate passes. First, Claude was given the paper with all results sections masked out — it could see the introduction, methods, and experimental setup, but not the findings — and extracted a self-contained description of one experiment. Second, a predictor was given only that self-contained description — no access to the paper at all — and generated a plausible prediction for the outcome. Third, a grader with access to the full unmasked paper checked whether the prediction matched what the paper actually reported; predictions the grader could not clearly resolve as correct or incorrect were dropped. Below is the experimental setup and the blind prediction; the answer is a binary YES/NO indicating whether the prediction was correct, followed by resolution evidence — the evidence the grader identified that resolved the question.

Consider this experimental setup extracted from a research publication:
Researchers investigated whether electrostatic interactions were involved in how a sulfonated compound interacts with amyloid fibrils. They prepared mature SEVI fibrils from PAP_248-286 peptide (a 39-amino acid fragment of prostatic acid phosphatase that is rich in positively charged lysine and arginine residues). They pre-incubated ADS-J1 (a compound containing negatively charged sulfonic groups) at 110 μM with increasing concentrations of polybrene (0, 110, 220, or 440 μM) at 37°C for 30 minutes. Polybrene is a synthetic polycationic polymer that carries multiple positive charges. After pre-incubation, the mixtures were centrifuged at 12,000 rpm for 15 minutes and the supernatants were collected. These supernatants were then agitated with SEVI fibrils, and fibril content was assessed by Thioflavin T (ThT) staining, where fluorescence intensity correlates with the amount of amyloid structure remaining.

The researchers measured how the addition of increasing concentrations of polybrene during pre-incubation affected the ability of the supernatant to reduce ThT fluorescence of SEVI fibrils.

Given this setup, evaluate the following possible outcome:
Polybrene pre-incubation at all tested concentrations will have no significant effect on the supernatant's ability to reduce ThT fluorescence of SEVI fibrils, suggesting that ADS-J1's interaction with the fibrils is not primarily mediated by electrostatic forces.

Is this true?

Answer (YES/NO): NO